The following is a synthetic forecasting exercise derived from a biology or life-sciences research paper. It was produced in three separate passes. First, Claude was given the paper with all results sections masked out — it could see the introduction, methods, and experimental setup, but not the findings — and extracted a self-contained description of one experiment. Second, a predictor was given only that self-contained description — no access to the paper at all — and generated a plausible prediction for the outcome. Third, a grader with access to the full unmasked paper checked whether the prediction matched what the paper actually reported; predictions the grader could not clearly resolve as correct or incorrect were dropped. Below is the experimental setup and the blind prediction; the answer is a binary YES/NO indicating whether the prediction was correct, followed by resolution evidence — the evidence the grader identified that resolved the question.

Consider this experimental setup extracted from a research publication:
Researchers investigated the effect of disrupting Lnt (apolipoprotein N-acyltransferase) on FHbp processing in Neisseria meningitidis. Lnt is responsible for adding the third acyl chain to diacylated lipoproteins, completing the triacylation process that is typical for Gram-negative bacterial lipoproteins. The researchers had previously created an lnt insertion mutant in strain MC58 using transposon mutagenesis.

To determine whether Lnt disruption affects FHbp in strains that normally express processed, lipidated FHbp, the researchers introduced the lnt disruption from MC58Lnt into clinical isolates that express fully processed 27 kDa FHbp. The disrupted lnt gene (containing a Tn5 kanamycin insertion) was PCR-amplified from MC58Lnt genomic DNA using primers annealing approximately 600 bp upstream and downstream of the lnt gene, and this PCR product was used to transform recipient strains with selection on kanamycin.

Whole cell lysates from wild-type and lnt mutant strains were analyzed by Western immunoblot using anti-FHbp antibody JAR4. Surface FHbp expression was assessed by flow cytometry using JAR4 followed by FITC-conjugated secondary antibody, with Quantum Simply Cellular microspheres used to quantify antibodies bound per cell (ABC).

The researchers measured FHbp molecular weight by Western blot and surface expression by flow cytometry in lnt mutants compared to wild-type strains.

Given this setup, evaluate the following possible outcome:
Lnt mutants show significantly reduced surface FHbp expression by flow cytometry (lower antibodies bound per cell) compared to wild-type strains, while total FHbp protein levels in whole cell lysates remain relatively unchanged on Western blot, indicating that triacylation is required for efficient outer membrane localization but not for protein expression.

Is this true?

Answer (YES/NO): NO